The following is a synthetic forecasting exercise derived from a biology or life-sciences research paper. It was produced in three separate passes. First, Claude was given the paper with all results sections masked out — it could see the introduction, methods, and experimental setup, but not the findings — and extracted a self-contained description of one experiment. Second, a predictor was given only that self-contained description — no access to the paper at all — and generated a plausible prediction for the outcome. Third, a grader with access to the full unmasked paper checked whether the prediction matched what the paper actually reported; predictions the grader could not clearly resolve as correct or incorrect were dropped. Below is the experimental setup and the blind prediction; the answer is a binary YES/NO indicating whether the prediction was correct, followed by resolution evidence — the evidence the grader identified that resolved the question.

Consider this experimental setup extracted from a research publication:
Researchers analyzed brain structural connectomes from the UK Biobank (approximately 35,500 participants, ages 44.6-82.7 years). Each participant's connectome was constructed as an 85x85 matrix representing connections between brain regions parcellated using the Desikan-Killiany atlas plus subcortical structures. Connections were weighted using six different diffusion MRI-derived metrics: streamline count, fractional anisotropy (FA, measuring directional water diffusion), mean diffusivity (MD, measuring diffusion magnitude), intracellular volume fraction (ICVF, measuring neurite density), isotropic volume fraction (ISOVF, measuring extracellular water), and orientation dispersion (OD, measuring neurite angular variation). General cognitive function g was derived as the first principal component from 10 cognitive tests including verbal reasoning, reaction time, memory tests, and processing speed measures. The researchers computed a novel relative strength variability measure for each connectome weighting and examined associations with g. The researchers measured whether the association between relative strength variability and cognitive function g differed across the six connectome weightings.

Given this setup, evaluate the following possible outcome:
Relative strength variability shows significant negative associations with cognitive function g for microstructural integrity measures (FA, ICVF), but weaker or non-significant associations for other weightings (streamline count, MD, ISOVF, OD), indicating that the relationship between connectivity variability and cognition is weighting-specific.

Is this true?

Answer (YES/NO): NO